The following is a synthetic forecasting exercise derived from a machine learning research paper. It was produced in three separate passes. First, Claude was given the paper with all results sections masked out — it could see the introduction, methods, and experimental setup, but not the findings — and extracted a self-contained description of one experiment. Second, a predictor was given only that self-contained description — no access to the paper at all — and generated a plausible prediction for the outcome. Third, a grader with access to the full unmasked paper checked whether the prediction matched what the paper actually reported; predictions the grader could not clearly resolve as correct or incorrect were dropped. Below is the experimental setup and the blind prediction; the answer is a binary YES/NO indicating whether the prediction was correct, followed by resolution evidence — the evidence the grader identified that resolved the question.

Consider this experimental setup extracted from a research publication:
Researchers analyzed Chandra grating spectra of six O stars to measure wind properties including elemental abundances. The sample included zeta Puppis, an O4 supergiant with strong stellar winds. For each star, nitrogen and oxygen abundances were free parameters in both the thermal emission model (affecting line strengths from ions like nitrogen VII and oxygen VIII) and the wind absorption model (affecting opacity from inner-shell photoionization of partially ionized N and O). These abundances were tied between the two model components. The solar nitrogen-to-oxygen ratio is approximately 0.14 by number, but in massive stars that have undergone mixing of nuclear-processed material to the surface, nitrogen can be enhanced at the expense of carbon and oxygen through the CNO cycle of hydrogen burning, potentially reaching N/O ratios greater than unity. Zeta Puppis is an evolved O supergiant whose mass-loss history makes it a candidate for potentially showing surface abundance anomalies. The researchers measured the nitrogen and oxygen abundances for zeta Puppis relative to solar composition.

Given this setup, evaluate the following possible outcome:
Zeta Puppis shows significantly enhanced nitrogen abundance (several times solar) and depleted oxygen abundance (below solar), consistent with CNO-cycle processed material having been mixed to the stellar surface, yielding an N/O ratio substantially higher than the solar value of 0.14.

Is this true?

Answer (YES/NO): YES